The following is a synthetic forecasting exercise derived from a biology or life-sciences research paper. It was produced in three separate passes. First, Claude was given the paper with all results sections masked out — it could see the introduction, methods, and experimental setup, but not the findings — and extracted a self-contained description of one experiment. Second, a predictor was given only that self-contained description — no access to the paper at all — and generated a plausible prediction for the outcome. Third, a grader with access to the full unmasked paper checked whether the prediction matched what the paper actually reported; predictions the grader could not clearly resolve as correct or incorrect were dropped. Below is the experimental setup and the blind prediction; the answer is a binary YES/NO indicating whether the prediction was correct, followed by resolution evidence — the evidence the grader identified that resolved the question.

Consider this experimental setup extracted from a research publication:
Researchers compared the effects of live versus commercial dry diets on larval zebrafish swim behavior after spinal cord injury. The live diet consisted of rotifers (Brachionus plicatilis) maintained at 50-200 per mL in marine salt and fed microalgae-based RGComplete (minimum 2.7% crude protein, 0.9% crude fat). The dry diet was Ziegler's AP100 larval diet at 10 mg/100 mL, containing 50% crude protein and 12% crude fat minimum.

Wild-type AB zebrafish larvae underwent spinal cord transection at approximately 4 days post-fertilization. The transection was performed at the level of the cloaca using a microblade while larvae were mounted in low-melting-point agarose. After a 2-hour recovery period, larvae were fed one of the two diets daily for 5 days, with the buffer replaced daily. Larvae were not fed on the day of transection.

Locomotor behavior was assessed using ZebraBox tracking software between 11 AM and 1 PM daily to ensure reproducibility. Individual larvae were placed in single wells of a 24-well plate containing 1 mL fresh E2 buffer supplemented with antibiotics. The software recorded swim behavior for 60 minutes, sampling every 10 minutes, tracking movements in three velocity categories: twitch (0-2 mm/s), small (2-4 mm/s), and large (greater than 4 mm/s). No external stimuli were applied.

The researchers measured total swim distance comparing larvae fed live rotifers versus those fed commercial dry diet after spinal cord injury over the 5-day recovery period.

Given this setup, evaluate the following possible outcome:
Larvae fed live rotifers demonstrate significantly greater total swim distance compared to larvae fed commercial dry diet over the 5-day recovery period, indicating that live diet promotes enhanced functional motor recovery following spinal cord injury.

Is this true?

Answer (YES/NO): YES